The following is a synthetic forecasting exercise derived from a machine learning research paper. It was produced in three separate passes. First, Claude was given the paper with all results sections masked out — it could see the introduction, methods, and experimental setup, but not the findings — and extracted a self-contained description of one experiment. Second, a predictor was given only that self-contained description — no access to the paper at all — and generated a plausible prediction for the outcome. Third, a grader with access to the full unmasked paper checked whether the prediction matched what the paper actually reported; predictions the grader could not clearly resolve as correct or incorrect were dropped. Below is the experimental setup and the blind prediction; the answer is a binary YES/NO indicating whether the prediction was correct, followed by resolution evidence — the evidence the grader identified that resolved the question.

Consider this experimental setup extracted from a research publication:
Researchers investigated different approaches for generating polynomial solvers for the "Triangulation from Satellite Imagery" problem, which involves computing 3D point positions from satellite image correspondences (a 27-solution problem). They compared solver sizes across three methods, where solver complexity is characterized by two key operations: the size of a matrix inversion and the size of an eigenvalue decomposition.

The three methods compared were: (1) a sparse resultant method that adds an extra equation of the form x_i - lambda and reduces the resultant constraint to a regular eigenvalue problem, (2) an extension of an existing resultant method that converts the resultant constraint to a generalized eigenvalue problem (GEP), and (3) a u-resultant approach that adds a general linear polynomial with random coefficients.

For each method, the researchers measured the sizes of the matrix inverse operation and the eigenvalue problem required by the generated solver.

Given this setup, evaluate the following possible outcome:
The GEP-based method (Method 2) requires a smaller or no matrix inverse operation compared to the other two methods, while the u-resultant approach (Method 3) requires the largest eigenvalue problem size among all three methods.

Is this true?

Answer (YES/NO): NO